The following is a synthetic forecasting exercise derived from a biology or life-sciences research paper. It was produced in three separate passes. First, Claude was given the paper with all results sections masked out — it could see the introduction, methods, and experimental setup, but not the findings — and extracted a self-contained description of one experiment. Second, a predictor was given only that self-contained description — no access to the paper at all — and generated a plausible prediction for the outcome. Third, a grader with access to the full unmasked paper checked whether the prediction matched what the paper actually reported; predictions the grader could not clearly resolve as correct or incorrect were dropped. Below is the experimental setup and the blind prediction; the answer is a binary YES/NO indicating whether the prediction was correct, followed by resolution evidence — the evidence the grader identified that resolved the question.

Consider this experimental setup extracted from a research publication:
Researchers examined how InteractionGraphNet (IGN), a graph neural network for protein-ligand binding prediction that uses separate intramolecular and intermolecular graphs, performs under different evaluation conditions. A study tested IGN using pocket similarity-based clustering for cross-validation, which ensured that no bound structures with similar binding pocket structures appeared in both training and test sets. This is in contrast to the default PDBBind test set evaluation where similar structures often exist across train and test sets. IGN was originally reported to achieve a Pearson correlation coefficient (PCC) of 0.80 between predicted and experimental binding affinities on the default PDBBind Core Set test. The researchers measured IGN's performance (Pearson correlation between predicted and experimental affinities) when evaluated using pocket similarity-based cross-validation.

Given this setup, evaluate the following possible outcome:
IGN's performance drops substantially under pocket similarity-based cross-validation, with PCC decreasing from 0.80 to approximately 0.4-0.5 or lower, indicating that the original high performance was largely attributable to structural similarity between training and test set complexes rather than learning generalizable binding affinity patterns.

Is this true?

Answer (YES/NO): YES